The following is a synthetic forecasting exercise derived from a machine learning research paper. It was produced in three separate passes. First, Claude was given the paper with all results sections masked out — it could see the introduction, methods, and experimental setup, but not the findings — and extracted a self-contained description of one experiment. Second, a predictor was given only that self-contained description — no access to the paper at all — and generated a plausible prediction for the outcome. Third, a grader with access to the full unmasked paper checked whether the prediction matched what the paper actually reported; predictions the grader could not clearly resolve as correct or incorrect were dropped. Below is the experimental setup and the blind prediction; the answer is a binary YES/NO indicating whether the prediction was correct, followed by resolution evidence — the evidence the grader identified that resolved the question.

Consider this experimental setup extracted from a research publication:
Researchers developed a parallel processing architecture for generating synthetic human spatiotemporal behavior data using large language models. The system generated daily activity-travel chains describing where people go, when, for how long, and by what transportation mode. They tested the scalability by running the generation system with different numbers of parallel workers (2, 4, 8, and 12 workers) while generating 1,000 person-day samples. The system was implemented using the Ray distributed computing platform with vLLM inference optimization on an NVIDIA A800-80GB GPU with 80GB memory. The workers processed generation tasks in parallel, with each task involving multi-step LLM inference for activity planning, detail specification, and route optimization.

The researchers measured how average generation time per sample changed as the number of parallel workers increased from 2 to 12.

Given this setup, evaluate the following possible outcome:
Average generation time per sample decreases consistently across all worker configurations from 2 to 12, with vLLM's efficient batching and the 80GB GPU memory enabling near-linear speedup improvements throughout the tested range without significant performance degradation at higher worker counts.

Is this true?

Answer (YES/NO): NO